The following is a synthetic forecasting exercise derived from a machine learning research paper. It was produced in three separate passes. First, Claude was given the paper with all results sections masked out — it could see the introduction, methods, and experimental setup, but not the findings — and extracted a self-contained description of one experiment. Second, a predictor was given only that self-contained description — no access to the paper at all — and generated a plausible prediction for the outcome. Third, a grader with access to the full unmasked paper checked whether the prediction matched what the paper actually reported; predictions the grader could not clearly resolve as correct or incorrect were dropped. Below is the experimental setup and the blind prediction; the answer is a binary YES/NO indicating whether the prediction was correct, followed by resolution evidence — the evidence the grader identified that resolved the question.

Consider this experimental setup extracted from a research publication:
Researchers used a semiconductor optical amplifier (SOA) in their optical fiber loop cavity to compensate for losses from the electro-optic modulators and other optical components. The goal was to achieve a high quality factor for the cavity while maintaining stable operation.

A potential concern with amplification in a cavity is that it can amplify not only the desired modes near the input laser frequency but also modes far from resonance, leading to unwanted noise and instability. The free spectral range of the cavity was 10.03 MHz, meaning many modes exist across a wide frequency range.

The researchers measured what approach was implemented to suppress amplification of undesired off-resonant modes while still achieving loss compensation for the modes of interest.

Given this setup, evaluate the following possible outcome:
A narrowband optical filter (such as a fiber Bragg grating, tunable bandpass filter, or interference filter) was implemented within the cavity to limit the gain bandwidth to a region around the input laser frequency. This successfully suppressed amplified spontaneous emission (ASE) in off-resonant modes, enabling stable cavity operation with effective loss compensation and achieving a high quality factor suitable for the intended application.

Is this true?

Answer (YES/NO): YES